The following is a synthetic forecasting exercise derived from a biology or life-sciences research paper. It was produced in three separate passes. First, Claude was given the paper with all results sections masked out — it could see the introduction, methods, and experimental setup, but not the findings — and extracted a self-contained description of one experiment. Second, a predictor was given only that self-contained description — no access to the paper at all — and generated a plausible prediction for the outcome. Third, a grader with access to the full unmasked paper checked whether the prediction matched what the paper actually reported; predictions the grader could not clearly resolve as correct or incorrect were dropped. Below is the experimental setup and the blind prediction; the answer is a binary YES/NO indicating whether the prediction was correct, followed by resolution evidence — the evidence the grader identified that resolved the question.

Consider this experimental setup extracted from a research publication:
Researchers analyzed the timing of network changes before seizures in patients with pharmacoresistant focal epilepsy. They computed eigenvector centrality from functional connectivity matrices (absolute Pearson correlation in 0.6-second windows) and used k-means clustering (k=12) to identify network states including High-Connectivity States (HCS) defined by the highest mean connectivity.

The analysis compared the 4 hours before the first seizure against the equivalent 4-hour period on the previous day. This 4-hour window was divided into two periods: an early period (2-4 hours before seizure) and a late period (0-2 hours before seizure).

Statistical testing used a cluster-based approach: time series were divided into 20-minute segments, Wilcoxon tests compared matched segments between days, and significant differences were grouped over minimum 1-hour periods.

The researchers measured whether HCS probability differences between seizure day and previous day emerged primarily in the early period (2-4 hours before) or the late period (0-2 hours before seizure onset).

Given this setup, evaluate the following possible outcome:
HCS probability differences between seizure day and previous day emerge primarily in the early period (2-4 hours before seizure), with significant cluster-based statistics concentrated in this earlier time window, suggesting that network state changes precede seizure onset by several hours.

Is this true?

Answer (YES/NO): NO